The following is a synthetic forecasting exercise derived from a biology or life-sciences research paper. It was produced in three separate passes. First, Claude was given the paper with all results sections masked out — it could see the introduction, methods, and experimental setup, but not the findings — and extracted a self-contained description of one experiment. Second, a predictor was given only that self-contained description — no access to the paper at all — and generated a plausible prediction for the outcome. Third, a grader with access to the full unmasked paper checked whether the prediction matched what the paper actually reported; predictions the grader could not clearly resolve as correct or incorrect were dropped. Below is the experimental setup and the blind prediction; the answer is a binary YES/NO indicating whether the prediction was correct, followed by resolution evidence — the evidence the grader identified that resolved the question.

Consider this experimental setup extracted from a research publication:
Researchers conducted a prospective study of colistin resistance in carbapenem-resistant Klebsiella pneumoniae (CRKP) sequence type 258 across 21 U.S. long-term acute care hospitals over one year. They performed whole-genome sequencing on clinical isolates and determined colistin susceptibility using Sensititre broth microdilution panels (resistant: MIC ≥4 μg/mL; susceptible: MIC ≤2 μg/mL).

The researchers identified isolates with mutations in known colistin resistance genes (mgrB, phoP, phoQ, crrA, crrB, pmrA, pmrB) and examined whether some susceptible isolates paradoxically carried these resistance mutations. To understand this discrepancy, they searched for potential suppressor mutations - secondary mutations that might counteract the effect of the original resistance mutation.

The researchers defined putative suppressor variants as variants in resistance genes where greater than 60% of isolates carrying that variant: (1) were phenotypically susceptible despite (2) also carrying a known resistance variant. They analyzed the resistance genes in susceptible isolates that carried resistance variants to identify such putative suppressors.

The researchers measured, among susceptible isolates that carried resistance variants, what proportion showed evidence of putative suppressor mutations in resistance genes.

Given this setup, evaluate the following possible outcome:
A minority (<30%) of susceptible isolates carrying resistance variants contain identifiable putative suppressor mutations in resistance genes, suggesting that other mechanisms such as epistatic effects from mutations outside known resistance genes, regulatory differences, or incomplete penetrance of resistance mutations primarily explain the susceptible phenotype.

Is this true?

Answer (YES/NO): NO